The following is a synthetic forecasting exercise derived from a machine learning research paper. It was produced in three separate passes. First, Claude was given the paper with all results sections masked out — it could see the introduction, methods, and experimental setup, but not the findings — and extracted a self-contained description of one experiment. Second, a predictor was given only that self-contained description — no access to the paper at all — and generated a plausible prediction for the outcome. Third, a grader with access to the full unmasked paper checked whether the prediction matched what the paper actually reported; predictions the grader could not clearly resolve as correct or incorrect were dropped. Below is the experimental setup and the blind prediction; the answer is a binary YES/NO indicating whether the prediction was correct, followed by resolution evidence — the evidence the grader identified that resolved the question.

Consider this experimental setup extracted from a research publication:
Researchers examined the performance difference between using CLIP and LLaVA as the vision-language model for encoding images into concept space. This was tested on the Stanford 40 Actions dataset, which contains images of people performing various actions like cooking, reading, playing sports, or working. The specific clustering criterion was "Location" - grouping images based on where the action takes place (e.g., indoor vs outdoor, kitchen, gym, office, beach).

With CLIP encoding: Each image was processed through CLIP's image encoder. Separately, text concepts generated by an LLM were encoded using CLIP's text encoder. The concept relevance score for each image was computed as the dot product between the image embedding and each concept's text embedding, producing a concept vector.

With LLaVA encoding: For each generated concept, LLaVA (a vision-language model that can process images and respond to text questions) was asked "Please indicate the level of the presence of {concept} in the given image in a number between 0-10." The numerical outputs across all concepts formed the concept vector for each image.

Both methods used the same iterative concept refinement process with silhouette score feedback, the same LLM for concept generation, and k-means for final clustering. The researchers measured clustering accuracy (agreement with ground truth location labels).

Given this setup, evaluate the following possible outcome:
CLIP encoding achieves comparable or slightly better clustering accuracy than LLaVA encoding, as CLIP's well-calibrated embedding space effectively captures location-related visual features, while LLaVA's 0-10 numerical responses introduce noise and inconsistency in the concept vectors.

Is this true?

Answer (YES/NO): NO